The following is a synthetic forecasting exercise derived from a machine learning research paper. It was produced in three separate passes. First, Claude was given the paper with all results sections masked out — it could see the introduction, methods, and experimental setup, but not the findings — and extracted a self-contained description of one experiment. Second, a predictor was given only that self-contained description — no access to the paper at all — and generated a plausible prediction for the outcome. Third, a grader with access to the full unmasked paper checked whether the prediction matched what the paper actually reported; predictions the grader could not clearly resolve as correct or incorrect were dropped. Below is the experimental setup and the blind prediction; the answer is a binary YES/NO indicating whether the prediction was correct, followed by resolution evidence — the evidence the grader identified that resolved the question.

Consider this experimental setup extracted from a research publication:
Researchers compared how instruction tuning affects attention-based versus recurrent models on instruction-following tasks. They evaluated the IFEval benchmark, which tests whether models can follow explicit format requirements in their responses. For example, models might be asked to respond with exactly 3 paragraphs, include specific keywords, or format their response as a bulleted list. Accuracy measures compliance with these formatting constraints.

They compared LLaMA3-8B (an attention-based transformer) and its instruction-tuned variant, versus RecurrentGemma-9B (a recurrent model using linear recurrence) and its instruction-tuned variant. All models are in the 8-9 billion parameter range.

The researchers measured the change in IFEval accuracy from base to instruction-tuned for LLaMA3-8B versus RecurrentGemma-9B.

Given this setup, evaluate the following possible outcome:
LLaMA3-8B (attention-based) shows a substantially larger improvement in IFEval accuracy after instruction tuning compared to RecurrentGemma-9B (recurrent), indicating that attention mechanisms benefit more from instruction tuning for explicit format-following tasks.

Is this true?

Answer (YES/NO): YES